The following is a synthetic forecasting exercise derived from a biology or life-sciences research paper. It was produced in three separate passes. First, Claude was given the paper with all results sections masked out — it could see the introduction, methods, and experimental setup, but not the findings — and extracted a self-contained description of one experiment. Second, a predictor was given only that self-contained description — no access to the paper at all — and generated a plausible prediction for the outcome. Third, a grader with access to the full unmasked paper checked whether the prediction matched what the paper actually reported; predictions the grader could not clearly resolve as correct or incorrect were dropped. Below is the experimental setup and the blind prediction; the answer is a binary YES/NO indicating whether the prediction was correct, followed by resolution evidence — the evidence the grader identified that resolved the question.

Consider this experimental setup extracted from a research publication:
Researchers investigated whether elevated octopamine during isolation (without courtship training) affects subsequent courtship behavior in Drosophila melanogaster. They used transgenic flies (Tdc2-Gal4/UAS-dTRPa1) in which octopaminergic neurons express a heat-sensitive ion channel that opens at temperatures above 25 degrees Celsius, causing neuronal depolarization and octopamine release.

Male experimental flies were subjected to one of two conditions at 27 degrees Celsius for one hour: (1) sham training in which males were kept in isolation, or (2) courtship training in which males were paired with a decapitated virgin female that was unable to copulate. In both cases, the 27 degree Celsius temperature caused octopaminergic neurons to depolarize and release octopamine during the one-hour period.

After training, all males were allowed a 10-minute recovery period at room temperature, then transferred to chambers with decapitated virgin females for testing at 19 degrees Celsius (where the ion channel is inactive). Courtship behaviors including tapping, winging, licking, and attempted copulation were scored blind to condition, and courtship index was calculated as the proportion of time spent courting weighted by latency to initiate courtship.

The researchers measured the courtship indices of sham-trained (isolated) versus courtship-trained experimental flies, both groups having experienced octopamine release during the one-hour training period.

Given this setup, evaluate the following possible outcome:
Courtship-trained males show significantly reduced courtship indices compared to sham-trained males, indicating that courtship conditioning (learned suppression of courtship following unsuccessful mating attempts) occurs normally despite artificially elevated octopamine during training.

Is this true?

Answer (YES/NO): NO